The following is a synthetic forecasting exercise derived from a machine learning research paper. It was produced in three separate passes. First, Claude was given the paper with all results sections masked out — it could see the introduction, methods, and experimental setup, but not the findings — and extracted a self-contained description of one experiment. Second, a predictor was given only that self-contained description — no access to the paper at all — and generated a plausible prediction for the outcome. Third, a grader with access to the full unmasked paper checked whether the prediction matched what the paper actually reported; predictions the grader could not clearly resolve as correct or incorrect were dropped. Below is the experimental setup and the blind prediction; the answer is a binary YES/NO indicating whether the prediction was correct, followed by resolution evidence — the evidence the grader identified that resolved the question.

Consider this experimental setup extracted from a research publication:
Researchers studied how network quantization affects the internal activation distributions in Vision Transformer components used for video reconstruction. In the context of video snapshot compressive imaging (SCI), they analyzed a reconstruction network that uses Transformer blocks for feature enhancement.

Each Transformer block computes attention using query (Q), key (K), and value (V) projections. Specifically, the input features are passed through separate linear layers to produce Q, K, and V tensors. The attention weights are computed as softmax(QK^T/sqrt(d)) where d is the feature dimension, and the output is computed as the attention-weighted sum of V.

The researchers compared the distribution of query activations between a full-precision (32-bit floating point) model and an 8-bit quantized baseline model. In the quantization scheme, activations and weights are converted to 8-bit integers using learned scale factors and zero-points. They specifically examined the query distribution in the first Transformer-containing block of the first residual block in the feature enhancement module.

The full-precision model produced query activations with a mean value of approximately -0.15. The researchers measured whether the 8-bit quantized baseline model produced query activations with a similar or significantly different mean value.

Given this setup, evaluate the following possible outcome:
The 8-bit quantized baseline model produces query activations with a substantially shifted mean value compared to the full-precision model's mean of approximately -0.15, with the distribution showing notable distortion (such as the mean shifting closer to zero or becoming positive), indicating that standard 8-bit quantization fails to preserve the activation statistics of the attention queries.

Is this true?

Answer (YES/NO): YES